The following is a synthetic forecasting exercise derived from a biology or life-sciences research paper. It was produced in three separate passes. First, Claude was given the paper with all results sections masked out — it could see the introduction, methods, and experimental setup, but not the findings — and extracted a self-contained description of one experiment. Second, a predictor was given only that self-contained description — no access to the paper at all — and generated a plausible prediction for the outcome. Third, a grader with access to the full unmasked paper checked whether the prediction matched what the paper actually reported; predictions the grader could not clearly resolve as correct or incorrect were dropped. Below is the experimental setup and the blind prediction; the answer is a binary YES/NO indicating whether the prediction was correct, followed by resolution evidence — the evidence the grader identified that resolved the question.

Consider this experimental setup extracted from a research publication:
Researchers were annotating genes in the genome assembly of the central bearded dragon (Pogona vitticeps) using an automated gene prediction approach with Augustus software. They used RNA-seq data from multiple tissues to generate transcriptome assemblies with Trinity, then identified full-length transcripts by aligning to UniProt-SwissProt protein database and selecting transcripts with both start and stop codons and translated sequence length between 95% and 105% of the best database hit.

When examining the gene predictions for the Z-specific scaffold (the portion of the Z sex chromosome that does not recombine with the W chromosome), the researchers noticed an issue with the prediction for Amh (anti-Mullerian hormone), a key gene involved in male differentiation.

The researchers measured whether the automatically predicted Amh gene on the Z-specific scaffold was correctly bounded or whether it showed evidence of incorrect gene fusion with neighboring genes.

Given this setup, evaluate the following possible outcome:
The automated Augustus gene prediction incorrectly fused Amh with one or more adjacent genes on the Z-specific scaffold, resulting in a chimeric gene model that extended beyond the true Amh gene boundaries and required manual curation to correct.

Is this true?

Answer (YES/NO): YES